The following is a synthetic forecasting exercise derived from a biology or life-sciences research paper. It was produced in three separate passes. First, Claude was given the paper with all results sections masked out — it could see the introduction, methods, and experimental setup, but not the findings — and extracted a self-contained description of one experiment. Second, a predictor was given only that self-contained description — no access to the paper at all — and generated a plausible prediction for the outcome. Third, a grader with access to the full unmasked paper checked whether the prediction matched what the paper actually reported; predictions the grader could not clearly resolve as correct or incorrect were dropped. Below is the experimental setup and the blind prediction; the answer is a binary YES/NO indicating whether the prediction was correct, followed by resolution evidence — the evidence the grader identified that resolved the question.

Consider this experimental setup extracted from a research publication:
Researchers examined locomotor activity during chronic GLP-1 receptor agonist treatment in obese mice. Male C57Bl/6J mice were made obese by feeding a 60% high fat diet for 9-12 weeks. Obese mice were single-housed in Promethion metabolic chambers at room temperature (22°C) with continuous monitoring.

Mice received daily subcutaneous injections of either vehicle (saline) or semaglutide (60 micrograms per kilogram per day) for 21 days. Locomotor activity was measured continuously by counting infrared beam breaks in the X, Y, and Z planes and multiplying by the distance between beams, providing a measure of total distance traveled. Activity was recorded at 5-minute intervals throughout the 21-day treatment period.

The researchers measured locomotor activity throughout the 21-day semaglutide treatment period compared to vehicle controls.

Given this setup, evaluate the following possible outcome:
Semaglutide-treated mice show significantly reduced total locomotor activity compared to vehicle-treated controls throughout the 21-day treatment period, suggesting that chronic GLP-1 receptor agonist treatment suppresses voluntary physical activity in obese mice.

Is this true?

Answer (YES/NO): NO